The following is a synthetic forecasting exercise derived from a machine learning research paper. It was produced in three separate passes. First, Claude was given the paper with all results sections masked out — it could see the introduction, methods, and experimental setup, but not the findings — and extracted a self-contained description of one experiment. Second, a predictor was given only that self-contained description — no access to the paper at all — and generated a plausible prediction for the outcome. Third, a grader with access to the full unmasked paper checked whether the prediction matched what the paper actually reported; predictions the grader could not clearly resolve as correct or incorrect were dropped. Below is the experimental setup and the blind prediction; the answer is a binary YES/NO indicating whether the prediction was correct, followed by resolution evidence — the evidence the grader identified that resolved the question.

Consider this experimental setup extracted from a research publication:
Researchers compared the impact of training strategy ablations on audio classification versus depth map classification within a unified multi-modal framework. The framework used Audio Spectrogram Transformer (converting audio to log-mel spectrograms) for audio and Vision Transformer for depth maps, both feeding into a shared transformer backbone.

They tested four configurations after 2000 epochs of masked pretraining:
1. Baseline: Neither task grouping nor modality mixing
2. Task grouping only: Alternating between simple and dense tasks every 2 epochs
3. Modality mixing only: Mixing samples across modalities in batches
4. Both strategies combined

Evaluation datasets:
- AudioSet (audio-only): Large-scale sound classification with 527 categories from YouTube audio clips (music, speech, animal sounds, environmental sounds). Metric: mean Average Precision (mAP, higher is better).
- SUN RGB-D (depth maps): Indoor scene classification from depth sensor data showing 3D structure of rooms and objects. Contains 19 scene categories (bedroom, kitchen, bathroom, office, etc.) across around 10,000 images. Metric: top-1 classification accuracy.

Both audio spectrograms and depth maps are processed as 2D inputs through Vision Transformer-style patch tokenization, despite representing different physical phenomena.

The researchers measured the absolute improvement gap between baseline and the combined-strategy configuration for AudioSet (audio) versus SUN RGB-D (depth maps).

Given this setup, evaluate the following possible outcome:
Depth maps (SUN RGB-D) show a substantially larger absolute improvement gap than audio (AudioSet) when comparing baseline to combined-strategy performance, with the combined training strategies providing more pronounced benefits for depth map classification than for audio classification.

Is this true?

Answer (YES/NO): YES